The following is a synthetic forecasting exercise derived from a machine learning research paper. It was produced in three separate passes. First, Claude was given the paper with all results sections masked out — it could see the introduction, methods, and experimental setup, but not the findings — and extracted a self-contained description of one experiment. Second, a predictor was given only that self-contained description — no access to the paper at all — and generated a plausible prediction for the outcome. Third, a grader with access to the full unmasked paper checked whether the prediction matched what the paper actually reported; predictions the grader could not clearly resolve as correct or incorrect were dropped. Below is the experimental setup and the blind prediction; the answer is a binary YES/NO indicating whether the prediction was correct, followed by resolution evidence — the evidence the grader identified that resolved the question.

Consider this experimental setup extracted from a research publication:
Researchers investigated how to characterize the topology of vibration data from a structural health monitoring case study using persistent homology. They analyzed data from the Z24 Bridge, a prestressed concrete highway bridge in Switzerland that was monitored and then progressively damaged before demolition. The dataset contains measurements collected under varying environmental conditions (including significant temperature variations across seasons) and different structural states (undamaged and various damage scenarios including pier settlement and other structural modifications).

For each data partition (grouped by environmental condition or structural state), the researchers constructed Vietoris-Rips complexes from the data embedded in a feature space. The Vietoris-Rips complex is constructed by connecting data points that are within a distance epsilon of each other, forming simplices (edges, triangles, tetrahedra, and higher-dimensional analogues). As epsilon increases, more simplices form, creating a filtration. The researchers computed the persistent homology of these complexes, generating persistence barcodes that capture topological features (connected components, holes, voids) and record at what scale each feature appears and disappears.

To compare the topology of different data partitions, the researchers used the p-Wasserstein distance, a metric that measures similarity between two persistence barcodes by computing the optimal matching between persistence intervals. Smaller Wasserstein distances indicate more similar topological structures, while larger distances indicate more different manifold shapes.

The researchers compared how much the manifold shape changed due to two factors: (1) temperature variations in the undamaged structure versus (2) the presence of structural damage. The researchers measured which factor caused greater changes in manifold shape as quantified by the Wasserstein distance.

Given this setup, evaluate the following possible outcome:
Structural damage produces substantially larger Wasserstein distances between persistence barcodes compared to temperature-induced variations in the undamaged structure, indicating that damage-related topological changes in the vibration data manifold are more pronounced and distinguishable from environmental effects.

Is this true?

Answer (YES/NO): YES